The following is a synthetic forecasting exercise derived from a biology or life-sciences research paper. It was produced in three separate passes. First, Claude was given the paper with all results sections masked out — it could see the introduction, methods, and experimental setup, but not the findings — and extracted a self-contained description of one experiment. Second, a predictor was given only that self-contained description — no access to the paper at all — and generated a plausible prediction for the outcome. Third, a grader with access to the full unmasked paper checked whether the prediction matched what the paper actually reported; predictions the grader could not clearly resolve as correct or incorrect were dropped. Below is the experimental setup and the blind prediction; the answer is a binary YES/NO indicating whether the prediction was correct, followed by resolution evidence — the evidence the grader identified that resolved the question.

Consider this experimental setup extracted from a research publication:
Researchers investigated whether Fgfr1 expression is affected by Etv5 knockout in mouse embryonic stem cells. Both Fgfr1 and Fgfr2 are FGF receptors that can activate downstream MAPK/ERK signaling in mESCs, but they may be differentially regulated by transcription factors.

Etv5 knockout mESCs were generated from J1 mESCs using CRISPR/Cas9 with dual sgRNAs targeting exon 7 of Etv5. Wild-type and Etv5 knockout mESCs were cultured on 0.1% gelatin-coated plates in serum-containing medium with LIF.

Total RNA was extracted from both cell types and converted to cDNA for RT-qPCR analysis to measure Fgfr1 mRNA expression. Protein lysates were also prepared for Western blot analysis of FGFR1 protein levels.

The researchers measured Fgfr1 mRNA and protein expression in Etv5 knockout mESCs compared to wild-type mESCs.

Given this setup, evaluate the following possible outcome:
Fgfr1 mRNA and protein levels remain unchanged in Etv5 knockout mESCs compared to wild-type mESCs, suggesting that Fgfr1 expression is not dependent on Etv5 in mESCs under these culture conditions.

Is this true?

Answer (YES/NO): YES